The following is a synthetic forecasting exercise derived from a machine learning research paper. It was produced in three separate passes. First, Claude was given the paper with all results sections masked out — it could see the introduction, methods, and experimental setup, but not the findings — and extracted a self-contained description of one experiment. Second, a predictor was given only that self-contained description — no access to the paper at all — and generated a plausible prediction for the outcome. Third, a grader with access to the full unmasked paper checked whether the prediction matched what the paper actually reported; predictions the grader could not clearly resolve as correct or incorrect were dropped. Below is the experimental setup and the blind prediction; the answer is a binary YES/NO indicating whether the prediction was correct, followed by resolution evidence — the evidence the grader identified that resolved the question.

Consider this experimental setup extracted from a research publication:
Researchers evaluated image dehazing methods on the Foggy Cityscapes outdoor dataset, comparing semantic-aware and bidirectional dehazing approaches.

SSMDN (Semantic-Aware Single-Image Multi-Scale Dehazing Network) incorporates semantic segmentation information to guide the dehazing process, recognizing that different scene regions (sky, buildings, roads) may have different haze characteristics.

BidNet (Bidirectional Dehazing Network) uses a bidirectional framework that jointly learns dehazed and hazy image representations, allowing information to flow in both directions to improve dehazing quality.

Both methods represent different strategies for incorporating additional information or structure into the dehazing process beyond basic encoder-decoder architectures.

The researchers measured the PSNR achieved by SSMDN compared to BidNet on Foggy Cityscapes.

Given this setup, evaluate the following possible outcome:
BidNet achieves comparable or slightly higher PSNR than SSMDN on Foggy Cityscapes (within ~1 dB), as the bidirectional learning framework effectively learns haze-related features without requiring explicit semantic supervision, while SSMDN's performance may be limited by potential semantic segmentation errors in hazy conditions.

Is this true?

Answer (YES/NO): NO